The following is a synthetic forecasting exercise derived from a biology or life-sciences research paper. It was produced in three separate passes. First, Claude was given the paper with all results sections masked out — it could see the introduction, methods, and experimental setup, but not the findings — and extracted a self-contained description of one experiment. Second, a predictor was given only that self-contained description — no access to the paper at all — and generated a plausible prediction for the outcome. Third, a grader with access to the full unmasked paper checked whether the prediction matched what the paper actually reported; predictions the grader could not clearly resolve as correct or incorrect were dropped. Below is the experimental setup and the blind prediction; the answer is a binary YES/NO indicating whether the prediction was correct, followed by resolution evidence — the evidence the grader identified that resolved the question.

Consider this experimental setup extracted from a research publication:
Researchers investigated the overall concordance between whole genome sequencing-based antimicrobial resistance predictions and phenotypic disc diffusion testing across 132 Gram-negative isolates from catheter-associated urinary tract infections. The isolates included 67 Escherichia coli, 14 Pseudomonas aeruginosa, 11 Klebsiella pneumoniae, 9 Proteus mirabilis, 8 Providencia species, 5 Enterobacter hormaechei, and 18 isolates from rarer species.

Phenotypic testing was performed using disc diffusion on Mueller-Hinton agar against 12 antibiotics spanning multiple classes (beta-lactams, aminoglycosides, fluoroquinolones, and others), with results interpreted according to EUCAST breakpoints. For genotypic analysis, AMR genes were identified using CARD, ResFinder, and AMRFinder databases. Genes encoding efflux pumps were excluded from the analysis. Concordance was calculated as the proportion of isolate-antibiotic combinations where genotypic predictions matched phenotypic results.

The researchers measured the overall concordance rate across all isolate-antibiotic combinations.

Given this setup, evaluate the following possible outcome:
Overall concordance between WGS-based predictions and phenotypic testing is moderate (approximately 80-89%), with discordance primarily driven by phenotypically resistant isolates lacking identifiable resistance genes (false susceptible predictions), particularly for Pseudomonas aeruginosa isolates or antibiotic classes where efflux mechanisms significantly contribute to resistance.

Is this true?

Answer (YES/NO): NO